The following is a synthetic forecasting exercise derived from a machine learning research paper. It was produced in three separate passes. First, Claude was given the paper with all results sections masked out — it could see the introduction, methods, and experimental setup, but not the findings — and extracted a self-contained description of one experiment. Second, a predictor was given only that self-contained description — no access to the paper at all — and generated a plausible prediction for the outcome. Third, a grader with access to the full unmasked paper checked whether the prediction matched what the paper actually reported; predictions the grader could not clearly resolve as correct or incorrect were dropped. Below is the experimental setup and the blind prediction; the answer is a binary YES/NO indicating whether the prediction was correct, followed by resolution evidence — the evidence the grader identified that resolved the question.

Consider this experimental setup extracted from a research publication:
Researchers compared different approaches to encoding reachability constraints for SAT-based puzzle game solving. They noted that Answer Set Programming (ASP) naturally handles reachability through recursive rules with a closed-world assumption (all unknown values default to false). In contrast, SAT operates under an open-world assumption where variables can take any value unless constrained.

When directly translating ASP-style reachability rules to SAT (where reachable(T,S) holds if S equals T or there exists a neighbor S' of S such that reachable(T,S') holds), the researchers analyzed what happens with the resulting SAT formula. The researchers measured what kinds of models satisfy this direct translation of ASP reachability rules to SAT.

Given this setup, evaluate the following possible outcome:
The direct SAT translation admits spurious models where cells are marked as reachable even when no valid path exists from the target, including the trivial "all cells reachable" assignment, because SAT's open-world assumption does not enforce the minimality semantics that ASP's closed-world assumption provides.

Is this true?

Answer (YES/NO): YES